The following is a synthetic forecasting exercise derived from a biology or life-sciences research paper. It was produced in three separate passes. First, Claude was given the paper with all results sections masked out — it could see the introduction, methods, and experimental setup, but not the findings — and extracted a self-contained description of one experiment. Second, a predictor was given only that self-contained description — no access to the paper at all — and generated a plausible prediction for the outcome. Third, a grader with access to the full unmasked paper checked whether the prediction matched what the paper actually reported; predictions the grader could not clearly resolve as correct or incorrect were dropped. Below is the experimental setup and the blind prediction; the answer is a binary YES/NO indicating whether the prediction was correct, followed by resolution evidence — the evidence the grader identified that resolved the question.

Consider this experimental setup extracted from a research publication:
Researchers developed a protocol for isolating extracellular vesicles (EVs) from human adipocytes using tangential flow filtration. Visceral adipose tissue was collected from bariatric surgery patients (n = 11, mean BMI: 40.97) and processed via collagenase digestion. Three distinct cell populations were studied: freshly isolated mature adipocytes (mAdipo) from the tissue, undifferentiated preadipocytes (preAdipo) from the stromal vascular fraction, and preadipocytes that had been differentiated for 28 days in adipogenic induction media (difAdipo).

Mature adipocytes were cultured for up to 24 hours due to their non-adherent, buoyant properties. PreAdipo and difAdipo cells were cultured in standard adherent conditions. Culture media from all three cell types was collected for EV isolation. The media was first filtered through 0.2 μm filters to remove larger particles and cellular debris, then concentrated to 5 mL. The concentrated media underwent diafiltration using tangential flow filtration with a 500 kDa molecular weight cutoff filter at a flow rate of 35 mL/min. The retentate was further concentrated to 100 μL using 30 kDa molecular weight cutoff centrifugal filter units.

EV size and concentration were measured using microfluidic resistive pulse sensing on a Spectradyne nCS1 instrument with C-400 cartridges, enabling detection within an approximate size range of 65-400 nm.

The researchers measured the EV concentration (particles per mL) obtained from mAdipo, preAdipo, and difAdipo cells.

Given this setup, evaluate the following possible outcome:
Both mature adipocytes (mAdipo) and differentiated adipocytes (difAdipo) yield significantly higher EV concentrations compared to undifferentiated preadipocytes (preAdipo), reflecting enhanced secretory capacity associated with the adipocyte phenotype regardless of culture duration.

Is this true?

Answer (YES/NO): NO